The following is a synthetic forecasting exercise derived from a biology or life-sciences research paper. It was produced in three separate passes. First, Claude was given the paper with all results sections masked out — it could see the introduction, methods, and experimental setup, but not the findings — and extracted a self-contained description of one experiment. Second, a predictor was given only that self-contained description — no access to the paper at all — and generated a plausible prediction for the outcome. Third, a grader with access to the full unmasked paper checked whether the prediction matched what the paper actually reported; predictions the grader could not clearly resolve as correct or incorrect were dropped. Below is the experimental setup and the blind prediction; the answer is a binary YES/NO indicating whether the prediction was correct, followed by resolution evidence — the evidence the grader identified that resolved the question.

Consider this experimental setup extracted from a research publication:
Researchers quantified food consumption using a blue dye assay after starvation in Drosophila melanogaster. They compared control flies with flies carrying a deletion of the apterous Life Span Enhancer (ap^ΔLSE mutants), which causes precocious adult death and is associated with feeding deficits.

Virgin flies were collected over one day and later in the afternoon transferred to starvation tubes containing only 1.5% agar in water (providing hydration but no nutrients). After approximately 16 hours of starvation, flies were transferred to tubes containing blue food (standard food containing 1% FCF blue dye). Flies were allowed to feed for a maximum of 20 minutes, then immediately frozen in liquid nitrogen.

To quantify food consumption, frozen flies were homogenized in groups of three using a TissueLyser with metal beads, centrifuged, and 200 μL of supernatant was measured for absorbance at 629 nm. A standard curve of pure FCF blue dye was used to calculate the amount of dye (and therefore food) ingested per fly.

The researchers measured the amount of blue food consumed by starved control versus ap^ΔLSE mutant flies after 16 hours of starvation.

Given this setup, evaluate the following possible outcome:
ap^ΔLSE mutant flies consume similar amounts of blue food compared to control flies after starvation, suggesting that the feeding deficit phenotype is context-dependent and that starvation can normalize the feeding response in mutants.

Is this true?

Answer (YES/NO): NO